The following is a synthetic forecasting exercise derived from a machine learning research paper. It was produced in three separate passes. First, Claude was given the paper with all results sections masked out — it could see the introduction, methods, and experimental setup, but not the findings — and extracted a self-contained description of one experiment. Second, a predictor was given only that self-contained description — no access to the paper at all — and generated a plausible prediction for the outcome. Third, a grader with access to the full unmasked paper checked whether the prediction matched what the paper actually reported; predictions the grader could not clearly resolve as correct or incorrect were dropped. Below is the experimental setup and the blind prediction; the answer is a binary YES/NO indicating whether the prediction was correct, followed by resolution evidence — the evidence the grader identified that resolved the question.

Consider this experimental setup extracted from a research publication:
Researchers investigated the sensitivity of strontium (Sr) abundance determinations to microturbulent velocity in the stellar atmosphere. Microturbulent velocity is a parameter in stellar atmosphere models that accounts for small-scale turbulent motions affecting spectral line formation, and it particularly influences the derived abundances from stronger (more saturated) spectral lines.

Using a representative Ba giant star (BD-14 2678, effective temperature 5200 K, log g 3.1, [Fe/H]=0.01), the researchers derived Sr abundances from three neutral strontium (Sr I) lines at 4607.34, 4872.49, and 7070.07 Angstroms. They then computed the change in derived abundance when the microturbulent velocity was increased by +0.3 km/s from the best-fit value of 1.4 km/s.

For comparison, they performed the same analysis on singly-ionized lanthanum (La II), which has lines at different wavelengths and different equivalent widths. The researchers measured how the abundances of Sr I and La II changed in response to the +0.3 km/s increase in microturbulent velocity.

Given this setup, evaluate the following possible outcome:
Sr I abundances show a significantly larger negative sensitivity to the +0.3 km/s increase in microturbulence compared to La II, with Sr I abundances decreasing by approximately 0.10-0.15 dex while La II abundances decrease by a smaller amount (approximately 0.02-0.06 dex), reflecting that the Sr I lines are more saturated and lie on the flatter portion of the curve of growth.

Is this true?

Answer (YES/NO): YES